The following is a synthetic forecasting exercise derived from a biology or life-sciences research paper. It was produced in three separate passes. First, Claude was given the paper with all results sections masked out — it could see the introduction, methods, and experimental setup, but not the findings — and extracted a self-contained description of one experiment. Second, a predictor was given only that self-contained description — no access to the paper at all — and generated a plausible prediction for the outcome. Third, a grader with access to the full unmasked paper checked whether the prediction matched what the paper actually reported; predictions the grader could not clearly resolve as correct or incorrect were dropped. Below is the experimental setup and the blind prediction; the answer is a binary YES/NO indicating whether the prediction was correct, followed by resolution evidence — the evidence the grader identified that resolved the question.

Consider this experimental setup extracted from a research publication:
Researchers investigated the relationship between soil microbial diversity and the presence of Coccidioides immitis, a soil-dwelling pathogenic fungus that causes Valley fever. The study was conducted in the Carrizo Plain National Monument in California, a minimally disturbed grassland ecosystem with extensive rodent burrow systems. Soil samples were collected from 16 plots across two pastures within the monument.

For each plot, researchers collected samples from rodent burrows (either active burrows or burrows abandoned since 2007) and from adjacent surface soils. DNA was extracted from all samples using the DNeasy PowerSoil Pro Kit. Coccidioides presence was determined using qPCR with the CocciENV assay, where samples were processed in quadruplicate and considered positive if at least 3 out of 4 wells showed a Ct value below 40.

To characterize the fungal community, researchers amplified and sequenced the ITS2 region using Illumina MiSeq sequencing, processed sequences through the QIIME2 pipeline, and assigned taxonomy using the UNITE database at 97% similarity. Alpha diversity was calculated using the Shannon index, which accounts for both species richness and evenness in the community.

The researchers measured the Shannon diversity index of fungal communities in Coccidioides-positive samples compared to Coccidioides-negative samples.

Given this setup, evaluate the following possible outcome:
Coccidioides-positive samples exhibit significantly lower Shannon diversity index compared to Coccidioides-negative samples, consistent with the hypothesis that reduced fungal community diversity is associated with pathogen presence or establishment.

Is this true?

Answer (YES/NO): NO